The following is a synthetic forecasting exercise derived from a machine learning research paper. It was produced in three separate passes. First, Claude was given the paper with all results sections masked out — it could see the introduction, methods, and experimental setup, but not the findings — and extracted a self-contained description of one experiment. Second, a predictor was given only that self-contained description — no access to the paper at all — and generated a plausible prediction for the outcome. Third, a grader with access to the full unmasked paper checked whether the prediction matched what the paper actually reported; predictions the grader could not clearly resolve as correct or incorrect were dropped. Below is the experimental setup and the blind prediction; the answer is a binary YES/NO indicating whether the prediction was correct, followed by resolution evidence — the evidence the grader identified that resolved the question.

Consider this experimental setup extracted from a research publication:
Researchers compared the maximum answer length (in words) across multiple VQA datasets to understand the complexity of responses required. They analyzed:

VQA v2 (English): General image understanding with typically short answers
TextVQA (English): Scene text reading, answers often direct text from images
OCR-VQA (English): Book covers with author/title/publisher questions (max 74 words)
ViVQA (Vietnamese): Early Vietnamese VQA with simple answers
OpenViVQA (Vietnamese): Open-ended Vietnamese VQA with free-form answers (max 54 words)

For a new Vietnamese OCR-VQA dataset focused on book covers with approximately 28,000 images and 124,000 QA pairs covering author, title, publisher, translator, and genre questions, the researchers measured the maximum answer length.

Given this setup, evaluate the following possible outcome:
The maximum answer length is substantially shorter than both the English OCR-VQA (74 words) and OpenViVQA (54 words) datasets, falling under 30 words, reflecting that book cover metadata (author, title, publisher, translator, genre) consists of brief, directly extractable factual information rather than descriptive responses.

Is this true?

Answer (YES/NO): NO